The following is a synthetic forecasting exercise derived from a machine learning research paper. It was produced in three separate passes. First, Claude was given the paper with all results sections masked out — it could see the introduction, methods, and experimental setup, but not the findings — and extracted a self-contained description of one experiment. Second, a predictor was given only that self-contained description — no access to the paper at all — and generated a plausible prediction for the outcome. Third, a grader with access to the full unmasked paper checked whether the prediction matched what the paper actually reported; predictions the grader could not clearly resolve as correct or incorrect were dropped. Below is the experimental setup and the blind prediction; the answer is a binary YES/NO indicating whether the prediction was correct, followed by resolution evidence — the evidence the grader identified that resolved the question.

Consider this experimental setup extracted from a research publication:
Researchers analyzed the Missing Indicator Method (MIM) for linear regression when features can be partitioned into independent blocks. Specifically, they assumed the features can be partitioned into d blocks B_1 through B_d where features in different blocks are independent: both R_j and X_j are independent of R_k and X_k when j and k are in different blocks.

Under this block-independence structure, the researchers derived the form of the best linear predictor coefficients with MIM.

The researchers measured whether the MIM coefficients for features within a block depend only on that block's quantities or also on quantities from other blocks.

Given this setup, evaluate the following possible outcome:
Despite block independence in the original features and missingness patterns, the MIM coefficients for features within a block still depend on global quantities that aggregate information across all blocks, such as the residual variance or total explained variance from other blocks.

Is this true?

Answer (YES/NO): YES